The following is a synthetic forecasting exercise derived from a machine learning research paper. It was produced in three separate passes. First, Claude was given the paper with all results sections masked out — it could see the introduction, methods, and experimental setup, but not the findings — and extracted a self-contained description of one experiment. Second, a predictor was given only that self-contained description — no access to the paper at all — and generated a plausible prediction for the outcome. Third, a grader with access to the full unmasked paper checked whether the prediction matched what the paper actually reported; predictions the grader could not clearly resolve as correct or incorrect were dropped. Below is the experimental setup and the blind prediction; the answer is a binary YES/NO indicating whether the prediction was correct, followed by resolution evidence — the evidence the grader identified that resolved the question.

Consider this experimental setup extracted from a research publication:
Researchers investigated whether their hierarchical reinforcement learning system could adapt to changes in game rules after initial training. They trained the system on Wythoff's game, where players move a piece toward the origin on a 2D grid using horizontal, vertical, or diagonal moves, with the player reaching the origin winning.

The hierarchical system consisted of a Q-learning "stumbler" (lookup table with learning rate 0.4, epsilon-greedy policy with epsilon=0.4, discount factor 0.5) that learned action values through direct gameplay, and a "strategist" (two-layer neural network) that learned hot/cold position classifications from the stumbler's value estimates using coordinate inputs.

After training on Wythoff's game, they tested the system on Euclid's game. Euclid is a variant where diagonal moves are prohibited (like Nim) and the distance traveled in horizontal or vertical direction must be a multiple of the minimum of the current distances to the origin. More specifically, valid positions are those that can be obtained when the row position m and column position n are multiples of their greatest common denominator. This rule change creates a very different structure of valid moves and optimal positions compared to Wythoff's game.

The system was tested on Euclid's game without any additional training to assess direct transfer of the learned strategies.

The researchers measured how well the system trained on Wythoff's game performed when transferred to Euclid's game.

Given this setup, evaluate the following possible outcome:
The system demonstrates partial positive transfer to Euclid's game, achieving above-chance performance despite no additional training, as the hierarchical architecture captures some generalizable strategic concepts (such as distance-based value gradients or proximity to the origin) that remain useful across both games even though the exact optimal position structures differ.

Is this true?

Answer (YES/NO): NO